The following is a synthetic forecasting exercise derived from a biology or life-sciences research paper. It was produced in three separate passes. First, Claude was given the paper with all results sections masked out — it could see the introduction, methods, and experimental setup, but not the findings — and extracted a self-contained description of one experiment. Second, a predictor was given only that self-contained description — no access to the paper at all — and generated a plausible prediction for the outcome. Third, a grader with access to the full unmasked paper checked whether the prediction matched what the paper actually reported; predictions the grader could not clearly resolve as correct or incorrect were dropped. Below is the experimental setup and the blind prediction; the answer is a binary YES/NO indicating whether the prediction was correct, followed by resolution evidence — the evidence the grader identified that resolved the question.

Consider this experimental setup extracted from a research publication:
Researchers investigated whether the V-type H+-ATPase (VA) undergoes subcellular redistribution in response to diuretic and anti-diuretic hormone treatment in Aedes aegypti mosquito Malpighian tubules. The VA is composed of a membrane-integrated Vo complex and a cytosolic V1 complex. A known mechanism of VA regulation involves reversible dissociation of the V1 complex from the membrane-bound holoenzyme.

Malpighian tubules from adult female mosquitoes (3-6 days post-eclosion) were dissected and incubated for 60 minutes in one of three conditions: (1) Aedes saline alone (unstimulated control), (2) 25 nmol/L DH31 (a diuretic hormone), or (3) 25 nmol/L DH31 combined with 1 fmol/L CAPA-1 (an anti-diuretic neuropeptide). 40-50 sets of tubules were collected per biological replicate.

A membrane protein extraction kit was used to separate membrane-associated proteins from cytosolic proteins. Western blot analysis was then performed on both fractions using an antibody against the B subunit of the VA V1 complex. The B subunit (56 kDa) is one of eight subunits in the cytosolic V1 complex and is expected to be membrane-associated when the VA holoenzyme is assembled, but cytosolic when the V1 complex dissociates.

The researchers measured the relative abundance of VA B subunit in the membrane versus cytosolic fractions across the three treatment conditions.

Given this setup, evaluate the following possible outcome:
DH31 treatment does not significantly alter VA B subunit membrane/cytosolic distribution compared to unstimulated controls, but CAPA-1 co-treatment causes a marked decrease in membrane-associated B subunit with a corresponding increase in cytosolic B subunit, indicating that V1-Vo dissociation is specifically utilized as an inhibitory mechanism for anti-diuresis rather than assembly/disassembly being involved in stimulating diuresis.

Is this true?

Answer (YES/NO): NO